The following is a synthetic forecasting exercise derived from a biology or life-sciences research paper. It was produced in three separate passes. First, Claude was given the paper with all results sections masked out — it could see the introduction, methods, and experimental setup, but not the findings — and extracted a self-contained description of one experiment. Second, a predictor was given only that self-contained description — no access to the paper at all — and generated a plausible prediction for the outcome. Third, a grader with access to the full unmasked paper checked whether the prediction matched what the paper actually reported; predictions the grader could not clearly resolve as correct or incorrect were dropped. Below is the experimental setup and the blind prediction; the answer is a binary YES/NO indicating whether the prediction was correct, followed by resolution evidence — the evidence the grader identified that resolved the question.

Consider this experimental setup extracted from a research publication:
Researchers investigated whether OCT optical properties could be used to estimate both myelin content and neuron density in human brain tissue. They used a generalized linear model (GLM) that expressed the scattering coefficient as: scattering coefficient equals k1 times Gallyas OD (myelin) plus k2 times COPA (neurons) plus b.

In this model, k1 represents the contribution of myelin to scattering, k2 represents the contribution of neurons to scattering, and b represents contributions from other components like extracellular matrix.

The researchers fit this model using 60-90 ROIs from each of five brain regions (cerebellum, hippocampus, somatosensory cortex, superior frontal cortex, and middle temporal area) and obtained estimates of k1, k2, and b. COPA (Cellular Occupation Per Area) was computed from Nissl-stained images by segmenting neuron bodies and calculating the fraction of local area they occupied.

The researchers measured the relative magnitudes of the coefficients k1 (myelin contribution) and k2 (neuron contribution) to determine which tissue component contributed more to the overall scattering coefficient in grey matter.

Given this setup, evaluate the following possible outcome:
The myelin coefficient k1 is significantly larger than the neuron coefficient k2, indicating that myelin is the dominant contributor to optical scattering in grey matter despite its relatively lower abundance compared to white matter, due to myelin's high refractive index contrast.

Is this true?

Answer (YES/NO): YES